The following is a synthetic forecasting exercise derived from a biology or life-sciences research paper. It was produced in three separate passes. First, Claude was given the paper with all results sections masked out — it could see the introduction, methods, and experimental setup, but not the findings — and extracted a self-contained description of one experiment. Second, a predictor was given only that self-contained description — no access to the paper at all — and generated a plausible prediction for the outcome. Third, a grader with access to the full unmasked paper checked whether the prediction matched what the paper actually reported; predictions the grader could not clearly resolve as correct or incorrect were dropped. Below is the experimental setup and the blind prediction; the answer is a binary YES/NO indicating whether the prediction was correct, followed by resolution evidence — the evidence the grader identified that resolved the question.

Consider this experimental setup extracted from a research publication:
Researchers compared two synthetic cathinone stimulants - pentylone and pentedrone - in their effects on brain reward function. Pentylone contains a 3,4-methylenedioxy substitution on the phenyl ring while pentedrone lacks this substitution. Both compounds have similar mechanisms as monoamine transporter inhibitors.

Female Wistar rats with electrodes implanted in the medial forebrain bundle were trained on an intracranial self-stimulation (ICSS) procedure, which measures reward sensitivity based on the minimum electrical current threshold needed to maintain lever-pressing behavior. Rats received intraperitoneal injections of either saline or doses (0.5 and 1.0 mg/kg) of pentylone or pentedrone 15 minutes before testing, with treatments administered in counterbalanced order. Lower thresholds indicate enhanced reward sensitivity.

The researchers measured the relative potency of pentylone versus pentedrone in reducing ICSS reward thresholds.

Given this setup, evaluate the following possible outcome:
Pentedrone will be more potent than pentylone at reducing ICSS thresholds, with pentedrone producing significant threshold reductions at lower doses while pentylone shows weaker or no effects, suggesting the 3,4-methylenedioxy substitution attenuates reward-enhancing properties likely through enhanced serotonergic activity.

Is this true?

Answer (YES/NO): NO